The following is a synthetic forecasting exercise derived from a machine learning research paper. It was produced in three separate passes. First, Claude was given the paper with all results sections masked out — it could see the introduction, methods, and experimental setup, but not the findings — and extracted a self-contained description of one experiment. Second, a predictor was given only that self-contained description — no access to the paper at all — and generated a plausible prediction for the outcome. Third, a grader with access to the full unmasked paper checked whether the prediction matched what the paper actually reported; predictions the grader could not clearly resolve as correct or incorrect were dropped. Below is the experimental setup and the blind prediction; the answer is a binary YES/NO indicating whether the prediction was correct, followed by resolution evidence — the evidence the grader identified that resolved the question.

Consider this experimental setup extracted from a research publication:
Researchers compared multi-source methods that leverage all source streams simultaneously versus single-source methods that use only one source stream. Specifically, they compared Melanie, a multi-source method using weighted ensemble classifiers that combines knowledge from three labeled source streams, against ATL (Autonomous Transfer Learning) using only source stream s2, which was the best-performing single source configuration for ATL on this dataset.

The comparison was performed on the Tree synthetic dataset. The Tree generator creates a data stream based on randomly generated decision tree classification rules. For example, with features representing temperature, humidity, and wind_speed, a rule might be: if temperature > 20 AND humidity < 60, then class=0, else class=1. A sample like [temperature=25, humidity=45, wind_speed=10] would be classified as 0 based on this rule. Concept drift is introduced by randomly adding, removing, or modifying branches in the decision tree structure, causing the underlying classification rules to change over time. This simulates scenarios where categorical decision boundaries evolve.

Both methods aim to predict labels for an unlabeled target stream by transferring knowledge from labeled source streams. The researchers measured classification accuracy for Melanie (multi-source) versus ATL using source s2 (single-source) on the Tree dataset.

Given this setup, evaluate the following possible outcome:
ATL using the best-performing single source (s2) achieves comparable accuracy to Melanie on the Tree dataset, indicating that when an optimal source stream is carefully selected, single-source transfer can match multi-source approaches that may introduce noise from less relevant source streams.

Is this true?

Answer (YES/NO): NO